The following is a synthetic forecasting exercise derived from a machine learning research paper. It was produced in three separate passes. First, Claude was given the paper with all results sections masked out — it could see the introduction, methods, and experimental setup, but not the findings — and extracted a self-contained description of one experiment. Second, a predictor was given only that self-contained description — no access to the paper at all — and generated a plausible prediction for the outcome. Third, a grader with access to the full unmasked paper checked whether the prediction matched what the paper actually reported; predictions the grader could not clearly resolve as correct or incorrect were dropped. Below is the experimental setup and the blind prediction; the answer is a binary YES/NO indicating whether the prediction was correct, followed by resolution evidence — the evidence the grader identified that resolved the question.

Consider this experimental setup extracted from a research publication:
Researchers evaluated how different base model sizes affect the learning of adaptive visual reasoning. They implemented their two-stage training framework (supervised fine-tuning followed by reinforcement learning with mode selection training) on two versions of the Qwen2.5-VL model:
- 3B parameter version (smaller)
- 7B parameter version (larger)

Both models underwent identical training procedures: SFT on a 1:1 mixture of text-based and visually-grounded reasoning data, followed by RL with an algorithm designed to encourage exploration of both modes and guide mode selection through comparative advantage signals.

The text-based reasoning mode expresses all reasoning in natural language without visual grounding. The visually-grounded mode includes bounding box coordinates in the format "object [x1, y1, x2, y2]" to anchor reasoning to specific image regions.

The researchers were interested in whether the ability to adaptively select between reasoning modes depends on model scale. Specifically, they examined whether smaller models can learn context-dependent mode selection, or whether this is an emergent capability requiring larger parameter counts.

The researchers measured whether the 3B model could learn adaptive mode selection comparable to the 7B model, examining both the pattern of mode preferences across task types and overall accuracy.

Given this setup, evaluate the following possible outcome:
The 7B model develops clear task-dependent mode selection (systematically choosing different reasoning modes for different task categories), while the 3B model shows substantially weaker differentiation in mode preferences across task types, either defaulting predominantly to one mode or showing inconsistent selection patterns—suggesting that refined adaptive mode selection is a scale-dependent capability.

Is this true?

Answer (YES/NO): NO